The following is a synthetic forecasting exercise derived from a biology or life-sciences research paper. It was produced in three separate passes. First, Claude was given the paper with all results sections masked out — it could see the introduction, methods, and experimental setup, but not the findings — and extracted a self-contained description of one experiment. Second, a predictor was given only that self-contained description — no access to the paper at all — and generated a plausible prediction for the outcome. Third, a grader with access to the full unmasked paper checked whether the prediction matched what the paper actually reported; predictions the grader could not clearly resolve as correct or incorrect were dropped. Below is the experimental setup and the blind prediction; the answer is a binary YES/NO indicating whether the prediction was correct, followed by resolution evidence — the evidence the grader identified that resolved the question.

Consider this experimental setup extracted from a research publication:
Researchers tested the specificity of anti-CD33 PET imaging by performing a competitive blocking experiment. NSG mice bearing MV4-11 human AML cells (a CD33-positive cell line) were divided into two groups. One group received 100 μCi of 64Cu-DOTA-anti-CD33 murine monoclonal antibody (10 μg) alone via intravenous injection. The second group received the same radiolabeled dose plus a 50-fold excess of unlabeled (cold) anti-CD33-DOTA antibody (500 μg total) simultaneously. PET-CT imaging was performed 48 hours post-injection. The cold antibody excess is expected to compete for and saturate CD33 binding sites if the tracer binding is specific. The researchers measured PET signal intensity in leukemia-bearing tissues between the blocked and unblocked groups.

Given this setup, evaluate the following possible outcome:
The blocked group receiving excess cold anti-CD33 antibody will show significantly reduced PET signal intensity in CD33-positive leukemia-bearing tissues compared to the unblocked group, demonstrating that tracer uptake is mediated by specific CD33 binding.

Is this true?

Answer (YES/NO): YES